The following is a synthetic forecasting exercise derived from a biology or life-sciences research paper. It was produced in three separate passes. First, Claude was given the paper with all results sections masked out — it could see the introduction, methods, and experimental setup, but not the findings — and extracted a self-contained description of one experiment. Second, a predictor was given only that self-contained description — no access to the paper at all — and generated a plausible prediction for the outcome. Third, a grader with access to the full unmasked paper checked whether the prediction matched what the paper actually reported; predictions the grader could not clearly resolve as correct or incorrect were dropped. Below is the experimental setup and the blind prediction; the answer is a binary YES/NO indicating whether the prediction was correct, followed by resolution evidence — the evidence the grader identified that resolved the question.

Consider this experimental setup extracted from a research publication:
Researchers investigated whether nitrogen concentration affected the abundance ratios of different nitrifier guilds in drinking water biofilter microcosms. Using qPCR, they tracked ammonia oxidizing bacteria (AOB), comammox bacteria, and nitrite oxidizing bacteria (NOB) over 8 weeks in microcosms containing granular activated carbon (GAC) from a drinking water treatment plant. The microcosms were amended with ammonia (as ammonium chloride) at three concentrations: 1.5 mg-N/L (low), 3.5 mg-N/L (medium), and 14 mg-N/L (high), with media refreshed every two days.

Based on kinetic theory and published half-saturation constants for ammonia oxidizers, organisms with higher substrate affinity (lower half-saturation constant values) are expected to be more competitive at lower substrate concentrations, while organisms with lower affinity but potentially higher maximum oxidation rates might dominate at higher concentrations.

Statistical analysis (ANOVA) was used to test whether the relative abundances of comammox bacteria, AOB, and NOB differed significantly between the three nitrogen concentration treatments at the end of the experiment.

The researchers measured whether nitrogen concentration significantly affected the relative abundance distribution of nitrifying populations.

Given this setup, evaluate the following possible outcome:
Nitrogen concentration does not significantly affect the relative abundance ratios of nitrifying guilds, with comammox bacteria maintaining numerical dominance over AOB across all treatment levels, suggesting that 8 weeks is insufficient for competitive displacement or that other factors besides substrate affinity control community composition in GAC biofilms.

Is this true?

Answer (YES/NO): YES